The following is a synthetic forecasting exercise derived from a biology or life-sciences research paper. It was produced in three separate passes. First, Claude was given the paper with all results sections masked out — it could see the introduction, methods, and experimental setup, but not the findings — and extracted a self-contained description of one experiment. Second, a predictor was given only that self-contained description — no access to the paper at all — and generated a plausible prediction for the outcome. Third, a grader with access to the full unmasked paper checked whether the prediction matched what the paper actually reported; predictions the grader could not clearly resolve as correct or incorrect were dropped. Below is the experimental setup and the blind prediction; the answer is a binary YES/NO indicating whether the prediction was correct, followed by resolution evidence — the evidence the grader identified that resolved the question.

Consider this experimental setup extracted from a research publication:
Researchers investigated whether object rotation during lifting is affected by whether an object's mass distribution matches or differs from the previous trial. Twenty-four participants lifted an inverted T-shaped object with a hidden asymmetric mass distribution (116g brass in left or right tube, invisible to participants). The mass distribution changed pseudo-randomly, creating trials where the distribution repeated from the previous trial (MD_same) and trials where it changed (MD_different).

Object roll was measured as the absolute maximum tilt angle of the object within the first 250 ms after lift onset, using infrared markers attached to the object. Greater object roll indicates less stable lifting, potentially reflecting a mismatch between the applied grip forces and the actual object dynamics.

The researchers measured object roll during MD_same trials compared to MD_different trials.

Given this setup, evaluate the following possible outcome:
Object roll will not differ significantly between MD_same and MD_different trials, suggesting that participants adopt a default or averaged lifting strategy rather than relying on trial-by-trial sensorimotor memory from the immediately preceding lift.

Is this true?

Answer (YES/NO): NO